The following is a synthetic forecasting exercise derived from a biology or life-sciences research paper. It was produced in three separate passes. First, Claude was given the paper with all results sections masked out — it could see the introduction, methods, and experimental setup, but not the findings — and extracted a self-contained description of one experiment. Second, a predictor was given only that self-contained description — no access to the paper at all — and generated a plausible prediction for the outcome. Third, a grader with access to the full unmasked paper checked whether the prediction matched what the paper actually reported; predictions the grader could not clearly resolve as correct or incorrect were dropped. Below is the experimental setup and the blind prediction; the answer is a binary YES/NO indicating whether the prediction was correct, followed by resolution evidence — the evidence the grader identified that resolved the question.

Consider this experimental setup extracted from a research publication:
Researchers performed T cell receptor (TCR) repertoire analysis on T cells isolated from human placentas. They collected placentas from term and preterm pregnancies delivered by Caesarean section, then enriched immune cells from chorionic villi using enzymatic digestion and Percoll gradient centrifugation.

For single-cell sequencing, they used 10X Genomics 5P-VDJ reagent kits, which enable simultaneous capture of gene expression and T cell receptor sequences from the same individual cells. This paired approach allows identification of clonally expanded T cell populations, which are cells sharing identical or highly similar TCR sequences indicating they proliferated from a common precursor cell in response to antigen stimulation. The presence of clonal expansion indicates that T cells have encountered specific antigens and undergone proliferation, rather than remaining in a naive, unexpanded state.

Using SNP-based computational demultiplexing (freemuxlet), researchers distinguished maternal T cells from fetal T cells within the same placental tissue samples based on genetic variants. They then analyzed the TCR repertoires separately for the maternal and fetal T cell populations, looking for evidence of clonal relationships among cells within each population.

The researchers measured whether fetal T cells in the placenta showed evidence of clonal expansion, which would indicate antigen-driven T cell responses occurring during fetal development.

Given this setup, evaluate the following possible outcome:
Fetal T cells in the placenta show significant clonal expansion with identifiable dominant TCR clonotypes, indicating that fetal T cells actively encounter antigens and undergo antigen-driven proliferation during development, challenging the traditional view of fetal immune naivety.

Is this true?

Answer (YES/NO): NO